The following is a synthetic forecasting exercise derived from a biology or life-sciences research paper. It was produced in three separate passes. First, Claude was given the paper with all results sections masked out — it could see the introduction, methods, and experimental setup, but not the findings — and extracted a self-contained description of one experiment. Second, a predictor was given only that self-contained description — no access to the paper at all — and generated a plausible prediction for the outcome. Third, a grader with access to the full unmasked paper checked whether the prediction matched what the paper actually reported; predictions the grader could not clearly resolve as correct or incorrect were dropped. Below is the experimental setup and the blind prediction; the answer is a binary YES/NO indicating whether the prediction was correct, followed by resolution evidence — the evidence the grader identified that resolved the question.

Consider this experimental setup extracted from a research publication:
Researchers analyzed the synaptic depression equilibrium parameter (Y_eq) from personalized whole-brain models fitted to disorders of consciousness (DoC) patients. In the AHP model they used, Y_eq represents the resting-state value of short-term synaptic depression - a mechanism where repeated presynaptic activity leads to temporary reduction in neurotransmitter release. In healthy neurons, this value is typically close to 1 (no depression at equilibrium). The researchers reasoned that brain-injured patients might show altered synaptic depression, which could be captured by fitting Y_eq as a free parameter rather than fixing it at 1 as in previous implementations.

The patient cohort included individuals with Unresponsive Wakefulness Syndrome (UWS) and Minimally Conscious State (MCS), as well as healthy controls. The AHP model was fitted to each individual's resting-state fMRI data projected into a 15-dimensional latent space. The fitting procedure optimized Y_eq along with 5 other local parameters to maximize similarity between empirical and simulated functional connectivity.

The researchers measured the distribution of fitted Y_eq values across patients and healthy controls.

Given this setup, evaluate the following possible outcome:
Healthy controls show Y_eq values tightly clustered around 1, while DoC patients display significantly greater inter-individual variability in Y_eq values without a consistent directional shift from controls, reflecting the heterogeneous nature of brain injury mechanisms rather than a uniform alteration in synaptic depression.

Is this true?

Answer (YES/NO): NO